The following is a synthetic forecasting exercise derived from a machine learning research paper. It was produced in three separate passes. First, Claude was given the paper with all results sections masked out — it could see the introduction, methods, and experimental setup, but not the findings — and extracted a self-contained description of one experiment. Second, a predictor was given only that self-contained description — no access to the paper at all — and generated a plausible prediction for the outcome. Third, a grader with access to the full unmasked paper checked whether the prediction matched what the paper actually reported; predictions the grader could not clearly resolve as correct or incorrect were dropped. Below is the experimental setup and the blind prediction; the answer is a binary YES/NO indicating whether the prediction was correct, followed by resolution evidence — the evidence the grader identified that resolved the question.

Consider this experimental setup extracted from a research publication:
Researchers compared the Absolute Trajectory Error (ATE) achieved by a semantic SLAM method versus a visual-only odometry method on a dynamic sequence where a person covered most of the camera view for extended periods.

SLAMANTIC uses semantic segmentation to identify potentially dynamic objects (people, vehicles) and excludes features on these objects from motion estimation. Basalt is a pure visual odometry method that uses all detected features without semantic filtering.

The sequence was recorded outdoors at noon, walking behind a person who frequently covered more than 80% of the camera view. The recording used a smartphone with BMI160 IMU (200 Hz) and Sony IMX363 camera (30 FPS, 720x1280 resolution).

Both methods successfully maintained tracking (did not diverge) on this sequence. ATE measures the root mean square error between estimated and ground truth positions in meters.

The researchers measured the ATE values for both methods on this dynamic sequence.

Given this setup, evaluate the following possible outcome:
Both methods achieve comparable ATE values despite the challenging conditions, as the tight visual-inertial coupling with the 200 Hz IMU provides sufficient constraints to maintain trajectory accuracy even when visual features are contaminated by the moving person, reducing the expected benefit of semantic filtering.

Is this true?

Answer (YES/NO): NO